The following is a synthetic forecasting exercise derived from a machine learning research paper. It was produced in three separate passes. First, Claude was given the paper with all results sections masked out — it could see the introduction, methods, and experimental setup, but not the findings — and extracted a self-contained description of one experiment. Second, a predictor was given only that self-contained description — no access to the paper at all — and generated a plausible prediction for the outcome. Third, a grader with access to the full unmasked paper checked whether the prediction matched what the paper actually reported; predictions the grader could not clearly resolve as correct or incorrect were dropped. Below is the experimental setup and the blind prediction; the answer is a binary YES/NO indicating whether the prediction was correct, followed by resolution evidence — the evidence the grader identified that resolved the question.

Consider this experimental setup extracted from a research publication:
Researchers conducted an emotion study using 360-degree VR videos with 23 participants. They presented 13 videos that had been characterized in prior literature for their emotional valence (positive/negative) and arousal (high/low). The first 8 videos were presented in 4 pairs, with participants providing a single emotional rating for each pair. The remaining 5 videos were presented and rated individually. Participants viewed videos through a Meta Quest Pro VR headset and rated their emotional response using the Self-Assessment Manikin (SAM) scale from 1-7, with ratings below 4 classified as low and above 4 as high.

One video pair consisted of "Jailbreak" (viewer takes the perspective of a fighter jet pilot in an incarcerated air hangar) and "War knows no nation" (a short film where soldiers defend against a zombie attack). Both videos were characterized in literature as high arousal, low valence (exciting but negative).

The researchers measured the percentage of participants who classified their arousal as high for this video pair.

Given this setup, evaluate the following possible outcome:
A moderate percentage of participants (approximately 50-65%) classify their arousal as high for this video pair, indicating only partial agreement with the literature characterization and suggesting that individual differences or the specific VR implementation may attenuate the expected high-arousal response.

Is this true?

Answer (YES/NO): NO